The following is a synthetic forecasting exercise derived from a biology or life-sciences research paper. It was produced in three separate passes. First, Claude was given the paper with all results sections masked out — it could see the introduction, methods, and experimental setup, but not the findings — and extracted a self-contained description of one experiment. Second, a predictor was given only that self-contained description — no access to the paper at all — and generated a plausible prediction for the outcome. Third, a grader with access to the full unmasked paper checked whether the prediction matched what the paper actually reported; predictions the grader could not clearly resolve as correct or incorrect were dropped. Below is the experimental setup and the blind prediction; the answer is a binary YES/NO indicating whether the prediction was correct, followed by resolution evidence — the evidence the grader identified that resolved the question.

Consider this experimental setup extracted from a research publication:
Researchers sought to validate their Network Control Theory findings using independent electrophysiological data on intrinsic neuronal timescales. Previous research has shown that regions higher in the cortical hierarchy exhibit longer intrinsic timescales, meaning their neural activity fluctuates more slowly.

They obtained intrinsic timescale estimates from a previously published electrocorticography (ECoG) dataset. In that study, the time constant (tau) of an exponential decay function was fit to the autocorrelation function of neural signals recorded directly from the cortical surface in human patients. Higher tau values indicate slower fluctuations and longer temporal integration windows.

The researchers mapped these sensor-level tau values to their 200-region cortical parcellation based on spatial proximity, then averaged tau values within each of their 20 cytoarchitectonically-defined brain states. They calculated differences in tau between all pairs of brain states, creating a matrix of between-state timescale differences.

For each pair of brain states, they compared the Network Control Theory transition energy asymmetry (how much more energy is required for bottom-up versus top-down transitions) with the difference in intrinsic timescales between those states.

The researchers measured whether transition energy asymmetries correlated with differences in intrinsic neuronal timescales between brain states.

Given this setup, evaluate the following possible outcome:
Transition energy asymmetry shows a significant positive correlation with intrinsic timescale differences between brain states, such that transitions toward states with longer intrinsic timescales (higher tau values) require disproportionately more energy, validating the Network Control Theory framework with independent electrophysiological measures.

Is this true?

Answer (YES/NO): NO